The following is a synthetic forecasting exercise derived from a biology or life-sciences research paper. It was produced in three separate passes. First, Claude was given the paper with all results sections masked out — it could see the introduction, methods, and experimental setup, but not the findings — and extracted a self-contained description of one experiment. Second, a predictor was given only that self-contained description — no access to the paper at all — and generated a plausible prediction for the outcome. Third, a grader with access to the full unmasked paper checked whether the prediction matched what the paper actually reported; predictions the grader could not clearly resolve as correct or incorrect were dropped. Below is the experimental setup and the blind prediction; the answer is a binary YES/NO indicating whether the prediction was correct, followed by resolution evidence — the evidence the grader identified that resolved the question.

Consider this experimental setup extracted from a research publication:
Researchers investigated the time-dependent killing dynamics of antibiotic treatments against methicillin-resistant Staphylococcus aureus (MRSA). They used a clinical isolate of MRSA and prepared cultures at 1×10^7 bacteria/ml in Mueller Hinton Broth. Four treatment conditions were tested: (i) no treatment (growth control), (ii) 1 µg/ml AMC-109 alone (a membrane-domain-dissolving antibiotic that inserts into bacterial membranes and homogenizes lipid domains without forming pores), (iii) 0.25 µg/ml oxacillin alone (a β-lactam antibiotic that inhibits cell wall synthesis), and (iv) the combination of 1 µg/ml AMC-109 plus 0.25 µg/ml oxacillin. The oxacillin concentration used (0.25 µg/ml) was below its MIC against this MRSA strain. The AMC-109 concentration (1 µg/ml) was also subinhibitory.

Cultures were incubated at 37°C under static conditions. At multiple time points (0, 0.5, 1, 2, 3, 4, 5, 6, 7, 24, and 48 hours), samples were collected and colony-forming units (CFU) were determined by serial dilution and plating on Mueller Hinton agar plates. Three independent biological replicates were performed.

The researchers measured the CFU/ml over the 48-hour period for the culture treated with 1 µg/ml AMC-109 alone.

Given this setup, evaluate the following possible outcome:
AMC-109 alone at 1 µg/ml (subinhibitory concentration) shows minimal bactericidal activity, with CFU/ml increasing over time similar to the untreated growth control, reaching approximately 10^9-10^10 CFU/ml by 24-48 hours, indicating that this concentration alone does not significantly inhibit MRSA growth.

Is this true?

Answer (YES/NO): NO